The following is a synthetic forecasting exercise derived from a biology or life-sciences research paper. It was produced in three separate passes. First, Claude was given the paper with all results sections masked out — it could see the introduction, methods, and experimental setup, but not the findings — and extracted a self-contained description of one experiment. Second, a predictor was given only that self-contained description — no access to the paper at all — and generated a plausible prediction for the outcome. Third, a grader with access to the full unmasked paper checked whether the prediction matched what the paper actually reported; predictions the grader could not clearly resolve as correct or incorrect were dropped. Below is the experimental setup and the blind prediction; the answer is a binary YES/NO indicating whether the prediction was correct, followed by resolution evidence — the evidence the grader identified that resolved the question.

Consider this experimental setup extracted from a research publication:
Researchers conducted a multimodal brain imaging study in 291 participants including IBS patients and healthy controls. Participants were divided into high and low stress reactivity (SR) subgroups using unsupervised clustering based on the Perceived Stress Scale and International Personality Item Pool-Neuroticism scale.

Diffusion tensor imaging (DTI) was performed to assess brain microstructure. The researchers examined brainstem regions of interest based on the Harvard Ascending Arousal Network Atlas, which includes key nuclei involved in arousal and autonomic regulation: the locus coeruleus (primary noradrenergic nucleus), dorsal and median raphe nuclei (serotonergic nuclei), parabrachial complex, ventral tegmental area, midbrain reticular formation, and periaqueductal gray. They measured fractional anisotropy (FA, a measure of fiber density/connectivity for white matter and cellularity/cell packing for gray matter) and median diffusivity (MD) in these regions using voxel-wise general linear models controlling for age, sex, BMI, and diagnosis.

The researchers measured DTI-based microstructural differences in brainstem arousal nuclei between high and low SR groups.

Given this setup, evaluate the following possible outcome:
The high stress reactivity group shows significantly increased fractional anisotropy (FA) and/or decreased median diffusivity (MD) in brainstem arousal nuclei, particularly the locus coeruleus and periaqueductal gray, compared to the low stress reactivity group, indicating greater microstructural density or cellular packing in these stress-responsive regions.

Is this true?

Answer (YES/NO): NO